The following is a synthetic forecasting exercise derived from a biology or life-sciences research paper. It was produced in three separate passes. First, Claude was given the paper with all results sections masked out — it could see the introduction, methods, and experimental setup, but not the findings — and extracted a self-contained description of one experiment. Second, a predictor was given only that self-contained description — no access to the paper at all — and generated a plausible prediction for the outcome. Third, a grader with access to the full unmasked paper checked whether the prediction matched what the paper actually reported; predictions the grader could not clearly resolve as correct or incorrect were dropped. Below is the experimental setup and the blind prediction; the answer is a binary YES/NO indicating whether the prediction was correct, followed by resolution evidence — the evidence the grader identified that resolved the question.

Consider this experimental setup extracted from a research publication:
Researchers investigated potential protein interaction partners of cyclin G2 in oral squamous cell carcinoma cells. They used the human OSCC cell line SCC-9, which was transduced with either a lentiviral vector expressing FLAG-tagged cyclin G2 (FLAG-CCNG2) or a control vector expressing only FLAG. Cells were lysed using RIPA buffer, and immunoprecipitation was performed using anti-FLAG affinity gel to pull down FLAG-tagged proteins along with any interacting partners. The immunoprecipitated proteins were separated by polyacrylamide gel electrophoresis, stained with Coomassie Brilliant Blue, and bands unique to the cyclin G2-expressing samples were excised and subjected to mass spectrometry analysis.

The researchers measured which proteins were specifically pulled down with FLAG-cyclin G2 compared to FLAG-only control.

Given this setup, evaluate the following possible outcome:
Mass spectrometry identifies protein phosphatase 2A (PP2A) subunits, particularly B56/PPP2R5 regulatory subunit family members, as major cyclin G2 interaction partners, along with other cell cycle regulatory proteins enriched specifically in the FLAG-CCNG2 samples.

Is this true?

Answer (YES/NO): NO